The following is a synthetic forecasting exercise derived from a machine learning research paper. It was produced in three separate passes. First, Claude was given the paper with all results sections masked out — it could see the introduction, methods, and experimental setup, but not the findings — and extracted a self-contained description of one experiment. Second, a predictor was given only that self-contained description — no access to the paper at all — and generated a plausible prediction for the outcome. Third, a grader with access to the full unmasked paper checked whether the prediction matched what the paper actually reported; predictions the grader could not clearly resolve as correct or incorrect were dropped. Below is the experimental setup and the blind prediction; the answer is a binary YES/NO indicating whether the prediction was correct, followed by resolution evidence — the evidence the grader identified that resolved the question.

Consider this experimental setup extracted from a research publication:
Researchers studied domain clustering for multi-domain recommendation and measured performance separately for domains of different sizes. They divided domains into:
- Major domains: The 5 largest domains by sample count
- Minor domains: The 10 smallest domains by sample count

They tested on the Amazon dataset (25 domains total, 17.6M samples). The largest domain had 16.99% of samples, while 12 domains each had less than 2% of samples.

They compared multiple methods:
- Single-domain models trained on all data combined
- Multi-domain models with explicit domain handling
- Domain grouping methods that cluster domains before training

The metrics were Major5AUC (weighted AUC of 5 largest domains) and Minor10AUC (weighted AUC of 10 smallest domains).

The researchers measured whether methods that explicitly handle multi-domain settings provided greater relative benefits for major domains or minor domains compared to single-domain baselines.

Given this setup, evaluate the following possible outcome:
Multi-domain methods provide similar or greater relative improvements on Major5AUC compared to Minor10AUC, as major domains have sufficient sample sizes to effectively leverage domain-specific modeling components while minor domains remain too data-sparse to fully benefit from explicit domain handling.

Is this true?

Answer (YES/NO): NO